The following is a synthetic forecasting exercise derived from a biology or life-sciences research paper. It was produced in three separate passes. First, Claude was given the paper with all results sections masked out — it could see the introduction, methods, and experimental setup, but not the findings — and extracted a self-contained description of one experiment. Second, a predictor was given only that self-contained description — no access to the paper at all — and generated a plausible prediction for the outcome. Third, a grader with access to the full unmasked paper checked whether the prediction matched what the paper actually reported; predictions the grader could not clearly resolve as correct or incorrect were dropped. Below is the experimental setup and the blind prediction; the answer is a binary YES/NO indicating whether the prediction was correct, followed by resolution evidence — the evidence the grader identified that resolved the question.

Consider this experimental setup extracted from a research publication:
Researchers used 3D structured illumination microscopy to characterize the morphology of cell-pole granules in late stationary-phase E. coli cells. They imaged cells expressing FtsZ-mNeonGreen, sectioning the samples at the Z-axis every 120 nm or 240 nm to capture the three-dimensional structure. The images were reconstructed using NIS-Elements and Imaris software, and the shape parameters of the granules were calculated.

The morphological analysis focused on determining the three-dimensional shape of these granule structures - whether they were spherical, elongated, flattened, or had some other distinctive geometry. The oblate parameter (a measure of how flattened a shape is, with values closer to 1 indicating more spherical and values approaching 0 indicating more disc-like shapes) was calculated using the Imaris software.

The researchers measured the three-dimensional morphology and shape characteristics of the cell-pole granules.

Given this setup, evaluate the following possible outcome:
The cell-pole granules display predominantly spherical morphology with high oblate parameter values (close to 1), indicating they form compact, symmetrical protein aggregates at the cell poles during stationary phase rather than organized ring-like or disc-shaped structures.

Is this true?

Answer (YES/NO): NO